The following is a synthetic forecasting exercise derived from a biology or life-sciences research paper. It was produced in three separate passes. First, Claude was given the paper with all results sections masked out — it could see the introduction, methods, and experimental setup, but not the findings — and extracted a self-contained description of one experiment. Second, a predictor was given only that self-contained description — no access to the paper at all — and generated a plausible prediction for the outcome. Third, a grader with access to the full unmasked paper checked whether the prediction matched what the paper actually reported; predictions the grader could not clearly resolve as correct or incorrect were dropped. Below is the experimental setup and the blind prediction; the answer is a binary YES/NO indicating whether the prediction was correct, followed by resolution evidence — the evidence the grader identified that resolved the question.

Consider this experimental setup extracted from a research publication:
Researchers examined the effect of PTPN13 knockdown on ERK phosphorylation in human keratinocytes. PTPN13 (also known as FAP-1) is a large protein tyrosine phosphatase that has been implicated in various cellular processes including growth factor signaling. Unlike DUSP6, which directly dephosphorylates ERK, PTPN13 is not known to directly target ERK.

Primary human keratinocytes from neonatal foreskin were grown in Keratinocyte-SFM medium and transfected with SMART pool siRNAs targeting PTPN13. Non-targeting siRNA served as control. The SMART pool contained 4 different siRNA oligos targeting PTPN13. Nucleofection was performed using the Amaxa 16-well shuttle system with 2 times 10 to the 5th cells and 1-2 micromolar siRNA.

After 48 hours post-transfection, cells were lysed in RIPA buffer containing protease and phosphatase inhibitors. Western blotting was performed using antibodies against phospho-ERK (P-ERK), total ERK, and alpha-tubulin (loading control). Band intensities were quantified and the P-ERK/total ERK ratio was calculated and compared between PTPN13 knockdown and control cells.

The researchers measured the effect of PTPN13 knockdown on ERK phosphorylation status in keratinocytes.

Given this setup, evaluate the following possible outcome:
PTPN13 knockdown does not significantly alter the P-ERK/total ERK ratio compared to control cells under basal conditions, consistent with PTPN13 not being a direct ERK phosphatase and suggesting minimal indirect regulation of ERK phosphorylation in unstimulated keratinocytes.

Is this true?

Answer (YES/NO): NO